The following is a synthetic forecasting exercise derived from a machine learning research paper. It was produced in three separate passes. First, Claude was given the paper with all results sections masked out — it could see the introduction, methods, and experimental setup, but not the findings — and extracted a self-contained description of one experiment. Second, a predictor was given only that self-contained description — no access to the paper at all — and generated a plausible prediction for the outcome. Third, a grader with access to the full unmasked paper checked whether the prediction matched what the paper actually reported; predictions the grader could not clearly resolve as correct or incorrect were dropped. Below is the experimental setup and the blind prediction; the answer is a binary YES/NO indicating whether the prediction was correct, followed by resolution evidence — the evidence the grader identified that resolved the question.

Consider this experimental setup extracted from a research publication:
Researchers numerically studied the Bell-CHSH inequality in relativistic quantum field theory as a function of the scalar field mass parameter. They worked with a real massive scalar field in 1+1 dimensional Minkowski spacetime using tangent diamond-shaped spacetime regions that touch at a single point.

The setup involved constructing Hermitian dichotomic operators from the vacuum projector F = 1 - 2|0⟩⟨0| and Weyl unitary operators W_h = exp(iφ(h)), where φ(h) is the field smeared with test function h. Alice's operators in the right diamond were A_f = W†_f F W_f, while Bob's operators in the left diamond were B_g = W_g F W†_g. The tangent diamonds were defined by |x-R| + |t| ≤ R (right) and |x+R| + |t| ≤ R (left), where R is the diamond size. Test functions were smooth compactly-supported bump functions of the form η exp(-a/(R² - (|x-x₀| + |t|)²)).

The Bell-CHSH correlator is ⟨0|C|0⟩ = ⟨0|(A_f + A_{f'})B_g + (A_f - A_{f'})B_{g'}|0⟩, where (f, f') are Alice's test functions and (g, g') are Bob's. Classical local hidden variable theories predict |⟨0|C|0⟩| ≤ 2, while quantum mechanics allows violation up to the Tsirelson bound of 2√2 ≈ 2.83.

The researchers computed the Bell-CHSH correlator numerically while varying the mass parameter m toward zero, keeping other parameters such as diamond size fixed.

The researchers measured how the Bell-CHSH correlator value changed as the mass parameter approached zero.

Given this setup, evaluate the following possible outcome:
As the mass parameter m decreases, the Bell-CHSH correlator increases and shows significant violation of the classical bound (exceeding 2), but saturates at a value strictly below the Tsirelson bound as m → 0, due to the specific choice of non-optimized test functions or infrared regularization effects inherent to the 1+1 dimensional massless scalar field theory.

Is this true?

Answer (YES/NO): YES